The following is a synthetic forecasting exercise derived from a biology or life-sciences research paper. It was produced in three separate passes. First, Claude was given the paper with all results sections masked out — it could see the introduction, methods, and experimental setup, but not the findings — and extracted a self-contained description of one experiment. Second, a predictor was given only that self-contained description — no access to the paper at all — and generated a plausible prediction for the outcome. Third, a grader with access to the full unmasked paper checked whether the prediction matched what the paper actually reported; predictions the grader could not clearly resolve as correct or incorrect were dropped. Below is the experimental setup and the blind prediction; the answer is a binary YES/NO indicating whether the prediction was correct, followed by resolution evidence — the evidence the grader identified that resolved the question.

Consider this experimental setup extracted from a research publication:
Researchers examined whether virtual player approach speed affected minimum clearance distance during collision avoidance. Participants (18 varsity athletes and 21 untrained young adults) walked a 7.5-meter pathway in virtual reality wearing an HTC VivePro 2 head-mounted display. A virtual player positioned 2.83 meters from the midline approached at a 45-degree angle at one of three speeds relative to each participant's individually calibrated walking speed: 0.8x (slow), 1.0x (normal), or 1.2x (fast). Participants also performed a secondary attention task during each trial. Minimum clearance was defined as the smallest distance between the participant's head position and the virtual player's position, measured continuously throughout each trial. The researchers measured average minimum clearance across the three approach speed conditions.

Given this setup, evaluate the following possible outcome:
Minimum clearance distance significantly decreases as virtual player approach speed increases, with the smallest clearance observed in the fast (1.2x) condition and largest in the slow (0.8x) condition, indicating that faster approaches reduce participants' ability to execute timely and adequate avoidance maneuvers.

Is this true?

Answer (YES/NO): NO